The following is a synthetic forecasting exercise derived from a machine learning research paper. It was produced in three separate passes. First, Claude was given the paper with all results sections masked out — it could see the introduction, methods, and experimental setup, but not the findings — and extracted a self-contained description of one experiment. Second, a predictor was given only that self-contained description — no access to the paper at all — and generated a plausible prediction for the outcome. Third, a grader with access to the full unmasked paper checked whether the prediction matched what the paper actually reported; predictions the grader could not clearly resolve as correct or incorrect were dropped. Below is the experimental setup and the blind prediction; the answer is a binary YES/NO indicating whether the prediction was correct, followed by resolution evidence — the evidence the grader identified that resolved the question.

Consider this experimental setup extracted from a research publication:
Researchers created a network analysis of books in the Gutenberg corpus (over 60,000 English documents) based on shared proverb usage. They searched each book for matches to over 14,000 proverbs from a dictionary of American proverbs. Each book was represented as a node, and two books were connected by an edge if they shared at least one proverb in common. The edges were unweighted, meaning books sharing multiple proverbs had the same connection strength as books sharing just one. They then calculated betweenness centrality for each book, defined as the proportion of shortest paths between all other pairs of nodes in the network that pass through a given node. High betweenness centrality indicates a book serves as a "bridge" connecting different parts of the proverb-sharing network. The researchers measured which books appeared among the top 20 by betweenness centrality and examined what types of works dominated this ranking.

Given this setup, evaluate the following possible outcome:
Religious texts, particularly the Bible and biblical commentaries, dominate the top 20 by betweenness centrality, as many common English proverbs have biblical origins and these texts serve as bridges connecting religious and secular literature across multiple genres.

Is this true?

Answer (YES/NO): NO